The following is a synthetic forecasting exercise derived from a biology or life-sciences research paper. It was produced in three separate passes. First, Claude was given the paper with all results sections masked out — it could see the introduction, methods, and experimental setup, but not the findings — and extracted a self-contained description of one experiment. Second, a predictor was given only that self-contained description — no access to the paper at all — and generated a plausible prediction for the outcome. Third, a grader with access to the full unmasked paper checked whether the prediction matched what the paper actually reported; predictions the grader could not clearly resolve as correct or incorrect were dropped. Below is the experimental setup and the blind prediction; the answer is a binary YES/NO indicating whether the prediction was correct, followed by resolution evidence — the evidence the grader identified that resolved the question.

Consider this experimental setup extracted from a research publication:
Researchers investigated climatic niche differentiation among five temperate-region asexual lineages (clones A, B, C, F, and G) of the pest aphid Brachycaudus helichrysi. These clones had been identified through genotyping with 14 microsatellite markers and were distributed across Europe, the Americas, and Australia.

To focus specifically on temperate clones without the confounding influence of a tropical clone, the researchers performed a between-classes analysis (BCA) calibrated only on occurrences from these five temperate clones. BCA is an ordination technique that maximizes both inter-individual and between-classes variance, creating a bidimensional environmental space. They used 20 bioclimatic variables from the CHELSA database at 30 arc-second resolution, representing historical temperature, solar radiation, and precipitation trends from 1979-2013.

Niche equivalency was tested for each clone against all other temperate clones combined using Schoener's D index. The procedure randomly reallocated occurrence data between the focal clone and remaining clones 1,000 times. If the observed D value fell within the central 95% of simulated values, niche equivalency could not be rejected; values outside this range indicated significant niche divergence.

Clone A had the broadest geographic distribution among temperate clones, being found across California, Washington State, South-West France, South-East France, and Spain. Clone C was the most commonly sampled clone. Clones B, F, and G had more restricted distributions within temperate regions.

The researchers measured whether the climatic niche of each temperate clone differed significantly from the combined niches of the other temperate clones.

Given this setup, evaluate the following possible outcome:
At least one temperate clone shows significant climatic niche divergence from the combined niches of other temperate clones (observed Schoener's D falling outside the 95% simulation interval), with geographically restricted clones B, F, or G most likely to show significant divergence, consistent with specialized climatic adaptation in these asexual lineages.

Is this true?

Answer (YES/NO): YES